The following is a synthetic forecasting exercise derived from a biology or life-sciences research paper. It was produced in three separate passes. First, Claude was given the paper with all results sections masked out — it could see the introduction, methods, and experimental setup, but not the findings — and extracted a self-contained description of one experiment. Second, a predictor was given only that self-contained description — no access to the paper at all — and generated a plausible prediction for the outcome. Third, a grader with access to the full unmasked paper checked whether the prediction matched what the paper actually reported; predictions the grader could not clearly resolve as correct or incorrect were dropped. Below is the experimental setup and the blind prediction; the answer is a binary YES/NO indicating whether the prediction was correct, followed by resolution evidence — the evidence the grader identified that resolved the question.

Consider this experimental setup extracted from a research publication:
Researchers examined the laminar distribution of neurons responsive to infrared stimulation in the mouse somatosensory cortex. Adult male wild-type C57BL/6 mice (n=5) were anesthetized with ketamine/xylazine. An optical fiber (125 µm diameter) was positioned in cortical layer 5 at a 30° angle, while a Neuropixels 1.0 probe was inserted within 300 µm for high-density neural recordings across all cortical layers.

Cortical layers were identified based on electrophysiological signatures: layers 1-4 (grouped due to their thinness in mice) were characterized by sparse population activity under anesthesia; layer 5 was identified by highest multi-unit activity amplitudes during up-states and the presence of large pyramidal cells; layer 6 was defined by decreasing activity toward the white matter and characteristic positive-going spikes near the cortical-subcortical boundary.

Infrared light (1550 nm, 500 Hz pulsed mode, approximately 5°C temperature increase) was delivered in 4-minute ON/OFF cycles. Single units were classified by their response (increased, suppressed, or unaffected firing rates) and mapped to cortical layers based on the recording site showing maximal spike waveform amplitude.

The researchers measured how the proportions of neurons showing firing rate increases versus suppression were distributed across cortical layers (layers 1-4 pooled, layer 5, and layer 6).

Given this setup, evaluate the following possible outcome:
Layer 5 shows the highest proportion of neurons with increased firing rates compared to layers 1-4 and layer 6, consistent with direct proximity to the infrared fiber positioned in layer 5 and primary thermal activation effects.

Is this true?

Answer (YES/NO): NO